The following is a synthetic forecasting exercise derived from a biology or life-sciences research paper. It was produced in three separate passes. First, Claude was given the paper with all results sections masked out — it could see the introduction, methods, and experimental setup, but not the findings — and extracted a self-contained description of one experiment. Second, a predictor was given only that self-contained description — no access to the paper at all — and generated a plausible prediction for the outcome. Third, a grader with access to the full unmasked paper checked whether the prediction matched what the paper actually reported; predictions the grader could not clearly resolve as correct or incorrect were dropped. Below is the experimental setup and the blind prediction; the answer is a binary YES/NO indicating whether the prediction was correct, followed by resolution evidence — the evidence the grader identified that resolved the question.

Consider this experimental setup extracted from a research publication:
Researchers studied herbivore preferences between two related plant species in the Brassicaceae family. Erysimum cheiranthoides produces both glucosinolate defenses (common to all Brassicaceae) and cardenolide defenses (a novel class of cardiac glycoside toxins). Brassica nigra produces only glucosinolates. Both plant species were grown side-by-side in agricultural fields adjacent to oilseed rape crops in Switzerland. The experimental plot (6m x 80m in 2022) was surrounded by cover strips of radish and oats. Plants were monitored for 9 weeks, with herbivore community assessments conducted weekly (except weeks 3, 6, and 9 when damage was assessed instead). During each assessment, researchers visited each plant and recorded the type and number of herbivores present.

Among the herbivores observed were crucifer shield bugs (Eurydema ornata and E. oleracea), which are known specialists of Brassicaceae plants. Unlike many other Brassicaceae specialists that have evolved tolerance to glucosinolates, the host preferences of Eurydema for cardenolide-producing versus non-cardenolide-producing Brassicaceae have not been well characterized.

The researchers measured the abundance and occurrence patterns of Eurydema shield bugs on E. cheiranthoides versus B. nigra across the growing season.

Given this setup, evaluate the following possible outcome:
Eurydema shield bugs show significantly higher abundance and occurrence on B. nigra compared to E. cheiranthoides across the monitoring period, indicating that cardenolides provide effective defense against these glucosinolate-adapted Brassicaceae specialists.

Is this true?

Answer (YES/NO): NO